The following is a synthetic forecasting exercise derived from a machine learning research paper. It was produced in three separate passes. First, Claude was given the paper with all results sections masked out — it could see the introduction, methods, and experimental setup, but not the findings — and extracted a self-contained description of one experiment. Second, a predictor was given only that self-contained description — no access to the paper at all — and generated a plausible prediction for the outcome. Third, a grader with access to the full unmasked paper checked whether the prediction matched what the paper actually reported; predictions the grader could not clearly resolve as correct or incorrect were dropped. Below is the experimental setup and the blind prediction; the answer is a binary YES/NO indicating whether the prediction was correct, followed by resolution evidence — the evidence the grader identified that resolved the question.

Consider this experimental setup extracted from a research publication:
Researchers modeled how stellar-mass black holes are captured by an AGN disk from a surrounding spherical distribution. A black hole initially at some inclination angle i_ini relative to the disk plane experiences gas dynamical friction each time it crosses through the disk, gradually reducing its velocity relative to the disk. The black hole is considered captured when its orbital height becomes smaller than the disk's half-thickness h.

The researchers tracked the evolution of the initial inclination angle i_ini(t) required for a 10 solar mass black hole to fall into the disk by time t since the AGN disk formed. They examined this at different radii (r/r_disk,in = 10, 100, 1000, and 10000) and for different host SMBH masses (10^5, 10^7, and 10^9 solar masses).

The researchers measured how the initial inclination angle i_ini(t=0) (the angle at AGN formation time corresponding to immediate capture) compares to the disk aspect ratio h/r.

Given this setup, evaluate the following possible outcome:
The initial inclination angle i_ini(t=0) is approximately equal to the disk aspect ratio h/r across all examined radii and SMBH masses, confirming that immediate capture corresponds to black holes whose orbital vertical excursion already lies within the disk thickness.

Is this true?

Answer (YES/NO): YES